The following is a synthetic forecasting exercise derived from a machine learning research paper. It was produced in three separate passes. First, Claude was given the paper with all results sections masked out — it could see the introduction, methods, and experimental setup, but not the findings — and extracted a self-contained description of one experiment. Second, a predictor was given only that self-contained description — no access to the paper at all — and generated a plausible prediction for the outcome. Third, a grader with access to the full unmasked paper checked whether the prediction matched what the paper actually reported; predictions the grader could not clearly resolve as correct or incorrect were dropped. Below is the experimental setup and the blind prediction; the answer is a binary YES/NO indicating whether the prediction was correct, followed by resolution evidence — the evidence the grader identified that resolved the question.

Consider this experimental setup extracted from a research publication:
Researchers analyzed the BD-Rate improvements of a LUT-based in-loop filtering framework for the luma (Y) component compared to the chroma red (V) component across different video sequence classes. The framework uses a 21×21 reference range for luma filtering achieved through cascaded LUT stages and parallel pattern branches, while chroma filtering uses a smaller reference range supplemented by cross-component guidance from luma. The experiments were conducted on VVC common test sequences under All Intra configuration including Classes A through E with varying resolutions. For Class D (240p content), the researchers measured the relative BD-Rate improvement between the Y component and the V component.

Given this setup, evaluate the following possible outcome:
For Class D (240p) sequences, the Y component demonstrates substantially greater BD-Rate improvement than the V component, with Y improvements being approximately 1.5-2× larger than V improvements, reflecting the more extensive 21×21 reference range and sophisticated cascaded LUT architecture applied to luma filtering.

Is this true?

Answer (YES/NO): NO